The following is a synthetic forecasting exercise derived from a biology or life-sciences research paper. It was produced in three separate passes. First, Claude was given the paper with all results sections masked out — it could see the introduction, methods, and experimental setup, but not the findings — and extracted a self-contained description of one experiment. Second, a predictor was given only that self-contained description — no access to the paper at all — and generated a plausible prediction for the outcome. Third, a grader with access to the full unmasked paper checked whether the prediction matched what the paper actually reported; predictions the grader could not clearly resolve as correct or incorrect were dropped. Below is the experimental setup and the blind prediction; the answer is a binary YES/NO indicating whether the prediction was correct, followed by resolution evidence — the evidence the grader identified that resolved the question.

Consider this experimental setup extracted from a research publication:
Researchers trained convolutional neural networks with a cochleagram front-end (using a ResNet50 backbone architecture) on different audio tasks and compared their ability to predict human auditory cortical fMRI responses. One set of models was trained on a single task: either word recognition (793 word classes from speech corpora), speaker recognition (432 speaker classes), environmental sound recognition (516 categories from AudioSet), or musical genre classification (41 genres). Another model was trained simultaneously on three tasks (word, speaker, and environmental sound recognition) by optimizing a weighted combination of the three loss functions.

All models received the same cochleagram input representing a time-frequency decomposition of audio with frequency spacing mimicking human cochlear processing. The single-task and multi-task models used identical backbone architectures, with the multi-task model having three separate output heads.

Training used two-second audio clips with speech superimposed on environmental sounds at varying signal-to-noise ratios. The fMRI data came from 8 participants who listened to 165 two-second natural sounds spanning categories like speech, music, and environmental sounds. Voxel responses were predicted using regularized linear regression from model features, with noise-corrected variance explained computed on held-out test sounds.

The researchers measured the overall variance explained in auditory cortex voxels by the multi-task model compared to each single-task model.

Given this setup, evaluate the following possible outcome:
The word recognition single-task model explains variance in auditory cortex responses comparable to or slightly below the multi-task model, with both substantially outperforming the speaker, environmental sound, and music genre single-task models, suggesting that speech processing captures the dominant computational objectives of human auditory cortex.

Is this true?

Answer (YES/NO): NO